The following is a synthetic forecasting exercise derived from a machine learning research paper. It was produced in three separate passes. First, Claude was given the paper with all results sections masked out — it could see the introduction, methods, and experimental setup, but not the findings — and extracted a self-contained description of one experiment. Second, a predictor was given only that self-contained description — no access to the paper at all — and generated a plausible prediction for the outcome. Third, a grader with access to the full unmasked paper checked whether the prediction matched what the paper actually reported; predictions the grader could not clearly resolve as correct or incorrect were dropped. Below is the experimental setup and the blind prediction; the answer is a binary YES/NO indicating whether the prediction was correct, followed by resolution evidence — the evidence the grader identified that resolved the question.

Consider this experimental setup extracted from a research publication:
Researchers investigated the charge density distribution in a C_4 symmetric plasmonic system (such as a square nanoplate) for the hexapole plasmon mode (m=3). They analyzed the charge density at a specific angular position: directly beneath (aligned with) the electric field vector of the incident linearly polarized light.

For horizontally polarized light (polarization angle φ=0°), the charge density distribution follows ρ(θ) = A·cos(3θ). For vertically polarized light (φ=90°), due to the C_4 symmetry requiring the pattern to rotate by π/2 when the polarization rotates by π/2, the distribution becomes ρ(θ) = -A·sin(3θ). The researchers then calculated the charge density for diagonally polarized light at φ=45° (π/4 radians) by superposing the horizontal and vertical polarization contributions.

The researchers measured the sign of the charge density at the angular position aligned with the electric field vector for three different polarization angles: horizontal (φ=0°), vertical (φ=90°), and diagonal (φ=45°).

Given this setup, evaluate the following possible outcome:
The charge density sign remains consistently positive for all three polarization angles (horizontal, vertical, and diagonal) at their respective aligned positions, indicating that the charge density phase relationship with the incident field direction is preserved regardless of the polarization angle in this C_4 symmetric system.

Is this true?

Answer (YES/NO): NO